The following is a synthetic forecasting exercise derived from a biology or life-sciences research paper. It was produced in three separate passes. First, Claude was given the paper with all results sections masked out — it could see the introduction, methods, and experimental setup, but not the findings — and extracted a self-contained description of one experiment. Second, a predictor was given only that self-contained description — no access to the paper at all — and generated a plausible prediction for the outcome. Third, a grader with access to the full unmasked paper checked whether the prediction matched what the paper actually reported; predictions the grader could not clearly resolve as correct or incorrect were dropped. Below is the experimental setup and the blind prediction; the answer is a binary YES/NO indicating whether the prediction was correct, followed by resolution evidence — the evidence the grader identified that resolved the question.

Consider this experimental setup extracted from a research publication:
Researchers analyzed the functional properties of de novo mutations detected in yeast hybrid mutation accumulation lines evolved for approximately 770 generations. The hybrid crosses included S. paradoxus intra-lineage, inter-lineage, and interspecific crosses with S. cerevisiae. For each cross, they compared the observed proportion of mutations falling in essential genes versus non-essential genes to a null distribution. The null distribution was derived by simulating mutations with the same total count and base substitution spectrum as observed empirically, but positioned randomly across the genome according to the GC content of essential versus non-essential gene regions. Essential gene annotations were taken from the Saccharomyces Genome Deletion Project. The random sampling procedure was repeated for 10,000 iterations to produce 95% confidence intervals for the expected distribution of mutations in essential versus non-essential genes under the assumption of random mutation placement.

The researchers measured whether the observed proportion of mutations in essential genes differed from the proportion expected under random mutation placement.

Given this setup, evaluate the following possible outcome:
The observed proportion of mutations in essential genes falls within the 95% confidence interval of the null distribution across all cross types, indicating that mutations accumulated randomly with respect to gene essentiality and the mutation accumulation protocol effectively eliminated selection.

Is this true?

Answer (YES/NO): NO